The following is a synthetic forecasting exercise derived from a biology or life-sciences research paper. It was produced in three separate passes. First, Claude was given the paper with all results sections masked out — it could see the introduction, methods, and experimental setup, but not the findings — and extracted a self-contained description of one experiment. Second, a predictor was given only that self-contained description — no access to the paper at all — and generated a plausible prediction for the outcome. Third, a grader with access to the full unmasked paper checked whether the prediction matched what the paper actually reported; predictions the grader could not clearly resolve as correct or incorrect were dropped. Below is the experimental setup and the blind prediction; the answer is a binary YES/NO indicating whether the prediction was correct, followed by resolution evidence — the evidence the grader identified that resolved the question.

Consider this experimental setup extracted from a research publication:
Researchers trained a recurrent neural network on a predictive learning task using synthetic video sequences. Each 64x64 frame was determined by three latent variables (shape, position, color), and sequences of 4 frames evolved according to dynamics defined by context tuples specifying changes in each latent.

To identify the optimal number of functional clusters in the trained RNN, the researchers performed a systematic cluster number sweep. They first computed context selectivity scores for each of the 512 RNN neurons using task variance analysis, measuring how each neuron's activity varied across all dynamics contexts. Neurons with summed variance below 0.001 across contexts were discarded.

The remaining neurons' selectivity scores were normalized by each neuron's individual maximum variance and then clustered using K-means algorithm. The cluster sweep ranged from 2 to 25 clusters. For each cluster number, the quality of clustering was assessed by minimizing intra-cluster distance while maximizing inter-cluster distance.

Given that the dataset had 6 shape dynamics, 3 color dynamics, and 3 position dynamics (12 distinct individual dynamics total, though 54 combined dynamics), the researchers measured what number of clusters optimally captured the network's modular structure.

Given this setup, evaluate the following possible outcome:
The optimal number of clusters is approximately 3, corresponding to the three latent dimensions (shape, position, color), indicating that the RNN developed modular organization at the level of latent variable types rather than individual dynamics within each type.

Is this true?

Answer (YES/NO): NO